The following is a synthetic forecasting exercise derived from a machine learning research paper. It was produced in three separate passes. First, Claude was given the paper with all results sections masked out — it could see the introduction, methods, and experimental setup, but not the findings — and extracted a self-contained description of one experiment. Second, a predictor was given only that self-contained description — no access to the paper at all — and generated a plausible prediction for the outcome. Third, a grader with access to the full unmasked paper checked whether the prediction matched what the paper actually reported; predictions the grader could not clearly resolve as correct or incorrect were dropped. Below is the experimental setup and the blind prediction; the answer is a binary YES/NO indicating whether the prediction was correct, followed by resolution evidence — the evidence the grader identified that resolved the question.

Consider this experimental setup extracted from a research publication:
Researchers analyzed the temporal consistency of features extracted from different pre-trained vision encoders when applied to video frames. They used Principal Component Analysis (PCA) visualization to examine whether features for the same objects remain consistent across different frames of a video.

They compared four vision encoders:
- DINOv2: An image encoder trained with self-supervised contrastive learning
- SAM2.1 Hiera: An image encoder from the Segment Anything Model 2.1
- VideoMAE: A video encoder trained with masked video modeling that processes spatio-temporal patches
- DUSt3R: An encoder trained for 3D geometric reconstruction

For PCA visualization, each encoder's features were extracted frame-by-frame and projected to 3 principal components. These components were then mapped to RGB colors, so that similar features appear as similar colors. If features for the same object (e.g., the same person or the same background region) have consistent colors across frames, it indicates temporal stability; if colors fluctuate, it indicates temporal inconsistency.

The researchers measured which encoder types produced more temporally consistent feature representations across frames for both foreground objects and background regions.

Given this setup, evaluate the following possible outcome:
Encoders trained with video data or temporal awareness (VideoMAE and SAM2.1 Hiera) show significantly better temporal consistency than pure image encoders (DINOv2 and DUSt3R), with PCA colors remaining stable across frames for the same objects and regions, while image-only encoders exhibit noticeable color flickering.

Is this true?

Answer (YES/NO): NO